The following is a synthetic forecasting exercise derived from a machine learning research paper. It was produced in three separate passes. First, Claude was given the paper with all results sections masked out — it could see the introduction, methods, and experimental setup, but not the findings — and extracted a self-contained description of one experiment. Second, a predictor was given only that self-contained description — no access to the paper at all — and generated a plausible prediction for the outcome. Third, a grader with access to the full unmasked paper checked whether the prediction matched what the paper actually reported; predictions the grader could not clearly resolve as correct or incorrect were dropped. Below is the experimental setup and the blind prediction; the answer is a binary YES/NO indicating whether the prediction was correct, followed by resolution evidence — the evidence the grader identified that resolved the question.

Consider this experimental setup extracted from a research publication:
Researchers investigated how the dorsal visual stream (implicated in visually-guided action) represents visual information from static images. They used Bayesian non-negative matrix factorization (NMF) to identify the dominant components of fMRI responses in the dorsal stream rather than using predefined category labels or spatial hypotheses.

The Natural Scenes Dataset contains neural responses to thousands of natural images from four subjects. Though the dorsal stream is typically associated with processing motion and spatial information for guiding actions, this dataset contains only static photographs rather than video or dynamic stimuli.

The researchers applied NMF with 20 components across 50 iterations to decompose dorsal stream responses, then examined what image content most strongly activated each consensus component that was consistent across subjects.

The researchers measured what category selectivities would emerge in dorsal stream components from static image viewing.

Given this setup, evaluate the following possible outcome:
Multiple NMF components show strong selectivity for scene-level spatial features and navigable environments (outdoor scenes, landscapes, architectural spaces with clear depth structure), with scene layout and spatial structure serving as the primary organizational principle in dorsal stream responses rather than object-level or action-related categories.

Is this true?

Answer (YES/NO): NO